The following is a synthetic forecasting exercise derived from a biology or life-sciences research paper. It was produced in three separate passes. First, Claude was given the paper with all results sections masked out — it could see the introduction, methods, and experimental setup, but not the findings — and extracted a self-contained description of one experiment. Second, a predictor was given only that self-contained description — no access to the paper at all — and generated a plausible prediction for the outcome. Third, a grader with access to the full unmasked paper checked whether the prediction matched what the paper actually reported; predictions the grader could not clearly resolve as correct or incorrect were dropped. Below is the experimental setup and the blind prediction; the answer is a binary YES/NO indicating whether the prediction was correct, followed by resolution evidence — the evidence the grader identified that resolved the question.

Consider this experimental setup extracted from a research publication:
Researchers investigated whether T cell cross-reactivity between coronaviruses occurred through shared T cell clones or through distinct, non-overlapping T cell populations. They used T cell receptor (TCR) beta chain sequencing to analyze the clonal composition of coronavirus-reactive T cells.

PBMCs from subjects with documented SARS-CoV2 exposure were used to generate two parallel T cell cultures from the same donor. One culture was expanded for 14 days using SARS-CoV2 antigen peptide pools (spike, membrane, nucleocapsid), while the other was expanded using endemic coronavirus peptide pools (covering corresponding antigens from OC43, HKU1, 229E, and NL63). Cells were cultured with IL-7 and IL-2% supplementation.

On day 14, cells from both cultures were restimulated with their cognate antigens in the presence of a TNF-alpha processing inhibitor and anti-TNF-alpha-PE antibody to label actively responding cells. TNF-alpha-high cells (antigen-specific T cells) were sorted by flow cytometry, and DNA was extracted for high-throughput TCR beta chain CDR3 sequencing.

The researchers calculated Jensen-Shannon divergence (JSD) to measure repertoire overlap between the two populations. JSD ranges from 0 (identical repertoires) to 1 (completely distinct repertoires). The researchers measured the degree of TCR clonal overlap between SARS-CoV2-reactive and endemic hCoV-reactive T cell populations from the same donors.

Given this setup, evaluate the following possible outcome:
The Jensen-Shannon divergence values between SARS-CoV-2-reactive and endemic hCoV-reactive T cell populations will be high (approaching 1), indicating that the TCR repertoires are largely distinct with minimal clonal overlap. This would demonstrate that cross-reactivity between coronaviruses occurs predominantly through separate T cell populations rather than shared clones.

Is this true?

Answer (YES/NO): YES